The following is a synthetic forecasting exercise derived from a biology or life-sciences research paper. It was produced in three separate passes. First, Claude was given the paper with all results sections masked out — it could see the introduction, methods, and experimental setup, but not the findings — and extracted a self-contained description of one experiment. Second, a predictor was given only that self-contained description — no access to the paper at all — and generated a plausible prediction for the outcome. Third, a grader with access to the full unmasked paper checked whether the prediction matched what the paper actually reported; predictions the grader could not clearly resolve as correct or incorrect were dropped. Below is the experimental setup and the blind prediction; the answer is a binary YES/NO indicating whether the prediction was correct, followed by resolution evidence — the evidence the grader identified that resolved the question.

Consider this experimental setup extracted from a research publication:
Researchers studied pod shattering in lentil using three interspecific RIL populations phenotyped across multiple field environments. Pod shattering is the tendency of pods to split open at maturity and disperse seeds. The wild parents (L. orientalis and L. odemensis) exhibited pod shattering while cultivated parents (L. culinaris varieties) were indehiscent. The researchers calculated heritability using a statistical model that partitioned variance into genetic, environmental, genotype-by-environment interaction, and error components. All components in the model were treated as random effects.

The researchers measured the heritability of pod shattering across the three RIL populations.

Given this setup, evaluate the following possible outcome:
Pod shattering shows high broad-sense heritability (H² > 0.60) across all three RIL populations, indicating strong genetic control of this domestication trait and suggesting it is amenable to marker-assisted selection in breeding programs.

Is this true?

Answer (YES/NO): NO